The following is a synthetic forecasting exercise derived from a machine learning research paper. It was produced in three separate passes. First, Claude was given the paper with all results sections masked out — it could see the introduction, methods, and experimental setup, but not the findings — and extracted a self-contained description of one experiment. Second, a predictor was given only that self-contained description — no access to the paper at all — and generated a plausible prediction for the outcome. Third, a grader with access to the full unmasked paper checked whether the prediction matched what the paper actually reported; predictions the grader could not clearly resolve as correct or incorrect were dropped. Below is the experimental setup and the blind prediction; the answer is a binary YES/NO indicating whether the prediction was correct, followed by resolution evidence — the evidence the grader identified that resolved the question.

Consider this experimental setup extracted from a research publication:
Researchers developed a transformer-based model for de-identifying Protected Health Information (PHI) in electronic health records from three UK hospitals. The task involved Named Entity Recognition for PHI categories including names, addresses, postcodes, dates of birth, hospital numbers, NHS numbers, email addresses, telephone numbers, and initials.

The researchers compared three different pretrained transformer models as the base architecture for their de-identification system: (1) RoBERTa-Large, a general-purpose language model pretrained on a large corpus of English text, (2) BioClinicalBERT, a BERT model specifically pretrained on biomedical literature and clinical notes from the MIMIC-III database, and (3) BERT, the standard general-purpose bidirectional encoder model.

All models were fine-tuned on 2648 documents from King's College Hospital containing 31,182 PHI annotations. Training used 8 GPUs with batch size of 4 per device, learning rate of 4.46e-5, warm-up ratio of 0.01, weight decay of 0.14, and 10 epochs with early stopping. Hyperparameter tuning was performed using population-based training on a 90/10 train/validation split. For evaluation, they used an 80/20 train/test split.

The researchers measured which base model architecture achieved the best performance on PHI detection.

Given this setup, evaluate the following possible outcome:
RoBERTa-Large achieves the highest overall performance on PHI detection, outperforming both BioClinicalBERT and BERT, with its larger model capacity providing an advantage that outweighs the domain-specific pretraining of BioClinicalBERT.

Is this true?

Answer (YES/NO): YES